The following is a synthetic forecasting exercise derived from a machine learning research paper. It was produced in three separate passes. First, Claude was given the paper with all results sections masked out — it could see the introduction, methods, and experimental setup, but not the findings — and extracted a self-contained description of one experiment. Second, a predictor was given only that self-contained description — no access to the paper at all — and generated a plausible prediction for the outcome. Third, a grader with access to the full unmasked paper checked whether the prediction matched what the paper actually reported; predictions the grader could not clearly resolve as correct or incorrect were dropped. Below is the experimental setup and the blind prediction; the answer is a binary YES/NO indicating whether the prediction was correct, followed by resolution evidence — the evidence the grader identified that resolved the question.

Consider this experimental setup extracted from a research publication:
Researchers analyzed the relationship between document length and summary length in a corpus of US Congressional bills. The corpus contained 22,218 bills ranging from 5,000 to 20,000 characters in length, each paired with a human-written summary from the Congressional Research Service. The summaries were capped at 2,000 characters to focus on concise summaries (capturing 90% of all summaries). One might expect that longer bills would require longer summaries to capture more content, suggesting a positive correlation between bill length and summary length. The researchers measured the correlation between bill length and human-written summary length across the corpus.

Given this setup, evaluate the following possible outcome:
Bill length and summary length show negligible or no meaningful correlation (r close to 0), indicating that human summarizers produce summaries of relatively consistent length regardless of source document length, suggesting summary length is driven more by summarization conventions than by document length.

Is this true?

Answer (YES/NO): YES